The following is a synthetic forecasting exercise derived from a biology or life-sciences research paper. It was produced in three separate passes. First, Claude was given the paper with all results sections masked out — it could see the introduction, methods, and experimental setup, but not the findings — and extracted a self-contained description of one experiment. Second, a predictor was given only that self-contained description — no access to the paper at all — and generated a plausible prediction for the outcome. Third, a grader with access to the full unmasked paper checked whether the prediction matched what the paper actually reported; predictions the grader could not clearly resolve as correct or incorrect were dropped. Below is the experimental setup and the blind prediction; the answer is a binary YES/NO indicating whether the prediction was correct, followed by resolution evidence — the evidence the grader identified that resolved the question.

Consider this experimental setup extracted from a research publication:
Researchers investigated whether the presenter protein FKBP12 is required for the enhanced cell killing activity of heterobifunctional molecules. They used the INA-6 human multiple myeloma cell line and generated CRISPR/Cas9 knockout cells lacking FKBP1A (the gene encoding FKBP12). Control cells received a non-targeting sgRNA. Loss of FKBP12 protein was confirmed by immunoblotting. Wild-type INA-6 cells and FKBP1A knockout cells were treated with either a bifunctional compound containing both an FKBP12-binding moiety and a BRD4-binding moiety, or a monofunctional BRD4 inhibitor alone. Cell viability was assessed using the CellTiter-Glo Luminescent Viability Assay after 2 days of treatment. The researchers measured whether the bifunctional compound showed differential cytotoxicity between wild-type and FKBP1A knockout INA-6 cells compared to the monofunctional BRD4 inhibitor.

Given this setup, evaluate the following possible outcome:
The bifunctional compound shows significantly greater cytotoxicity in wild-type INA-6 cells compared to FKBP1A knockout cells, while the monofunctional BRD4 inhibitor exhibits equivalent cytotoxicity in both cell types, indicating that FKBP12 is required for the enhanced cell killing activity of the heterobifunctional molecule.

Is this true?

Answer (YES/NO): YES